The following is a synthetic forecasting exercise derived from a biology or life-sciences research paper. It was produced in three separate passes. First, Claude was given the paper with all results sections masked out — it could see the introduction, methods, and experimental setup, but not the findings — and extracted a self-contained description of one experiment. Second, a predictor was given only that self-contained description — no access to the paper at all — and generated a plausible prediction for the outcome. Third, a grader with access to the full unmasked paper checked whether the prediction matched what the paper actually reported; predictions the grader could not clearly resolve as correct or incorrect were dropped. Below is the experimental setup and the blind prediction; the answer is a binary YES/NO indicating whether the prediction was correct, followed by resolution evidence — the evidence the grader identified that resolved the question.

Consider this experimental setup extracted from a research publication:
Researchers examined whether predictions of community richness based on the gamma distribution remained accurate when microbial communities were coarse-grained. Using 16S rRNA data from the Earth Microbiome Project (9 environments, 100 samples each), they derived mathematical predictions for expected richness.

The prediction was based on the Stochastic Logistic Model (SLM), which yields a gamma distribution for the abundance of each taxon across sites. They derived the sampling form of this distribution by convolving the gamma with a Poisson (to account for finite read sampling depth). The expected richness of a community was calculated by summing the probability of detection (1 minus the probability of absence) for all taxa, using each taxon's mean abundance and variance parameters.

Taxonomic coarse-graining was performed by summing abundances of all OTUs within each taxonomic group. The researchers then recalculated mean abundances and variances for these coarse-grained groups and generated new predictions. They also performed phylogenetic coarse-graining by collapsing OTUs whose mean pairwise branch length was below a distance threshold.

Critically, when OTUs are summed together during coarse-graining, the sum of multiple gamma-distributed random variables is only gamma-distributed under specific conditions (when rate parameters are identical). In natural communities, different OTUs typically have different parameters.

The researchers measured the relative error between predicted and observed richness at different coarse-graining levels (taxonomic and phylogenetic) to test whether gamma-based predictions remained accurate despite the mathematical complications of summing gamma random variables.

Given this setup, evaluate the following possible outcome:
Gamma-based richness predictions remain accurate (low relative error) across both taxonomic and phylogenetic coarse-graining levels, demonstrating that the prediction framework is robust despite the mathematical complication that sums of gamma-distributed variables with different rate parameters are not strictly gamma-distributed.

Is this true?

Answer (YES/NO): YES